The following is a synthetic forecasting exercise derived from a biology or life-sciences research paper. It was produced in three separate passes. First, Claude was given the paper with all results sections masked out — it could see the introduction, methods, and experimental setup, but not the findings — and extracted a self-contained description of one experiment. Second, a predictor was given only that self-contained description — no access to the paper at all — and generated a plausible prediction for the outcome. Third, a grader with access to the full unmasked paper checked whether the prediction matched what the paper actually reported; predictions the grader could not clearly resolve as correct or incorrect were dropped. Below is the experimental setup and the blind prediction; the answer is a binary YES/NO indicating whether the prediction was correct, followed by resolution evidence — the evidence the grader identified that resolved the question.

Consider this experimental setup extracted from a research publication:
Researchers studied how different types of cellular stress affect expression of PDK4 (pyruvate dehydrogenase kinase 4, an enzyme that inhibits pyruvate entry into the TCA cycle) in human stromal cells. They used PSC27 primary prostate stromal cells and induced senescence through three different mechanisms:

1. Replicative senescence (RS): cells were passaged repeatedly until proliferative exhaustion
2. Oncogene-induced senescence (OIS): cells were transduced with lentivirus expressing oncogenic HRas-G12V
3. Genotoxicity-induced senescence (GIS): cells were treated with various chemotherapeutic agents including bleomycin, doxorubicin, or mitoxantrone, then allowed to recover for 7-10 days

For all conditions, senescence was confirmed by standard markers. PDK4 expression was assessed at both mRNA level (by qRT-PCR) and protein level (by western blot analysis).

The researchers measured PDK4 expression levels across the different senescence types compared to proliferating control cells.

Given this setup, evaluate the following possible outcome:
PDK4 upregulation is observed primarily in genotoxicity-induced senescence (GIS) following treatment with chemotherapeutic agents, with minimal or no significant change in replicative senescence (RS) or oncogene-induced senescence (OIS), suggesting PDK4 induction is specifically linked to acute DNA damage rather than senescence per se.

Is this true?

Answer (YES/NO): NO